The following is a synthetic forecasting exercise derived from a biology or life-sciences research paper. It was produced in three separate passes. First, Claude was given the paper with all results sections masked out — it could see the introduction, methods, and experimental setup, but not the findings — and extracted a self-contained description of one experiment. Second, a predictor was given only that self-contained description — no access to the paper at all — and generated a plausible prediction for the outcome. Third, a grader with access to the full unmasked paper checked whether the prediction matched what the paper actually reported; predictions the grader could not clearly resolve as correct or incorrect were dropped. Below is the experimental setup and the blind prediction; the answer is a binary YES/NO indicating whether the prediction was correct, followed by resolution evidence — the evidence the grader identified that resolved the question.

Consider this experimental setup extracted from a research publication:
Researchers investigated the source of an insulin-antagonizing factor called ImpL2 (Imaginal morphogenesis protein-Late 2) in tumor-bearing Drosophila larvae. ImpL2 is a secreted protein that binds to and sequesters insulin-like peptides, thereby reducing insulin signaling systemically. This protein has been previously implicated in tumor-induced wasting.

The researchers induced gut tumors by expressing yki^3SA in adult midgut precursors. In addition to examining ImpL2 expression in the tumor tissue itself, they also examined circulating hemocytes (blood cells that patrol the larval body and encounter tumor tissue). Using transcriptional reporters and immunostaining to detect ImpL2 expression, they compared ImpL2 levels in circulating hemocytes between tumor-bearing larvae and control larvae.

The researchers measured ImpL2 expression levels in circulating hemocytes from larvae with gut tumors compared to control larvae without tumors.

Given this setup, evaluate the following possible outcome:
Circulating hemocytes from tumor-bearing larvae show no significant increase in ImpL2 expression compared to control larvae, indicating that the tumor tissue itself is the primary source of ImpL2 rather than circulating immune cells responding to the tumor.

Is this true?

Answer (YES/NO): NO